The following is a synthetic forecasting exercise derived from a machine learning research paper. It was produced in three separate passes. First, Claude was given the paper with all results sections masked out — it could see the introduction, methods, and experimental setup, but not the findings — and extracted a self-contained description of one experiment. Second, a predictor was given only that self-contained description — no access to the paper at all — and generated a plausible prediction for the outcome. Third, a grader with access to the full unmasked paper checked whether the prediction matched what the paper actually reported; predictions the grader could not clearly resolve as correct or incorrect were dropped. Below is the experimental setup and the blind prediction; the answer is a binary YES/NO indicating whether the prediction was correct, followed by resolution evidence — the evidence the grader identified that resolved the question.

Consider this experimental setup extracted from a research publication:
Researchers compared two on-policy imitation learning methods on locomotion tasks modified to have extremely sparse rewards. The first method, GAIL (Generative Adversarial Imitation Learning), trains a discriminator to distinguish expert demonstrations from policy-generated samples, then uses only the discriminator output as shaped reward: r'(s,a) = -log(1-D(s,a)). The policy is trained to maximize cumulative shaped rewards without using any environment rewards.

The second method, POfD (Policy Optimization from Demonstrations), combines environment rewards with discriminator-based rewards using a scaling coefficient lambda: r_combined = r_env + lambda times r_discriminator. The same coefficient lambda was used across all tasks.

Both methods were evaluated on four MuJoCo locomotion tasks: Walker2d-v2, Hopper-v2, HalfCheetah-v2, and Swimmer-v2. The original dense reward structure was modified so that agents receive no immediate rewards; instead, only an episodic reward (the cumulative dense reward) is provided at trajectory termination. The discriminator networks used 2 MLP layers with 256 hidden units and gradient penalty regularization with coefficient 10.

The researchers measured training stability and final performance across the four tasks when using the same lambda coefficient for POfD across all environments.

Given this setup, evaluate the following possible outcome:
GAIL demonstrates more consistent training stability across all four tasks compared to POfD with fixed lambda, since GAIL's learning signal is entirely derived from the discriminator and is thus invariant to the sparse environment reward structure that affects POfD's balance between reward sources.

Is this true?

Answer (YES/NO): YES